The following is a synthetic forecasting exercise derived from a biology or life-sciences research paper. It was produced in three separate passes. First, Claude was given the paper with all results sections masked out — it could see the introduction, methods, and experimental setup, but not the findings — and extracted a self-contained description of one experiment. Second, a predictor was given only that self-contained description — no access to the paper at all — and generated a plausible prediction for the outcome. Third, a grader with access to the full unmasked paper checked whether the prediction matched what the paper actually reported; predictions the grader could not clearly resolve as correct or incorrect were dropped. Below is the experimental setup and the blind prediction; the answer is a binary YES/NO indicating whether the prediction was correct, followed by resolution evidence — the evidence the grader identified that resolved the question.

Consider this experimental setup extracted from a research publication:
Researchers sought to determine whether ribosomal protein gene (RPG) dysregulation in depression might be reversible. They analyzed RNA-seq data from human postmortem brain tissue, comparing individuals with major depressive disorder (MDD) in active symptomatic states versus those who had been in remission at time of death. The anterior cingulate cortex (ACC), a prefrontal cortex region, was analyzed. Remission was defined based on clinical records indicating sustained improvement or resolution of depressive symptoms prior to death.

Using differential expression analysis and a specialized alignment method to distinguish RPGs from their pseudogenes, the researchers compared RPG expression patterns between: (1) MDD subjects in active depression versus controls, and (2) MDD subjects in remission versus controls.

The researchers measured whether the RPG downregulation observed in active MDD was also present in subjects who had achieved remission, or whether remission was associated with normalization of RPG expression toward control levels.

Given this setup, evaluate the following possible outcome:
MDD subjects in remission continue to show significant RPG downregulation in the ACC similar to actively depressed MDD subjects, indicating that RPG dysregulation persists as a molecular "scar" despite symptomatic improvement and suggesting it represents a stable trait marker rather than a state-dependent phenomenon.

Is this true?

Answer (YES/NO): NO